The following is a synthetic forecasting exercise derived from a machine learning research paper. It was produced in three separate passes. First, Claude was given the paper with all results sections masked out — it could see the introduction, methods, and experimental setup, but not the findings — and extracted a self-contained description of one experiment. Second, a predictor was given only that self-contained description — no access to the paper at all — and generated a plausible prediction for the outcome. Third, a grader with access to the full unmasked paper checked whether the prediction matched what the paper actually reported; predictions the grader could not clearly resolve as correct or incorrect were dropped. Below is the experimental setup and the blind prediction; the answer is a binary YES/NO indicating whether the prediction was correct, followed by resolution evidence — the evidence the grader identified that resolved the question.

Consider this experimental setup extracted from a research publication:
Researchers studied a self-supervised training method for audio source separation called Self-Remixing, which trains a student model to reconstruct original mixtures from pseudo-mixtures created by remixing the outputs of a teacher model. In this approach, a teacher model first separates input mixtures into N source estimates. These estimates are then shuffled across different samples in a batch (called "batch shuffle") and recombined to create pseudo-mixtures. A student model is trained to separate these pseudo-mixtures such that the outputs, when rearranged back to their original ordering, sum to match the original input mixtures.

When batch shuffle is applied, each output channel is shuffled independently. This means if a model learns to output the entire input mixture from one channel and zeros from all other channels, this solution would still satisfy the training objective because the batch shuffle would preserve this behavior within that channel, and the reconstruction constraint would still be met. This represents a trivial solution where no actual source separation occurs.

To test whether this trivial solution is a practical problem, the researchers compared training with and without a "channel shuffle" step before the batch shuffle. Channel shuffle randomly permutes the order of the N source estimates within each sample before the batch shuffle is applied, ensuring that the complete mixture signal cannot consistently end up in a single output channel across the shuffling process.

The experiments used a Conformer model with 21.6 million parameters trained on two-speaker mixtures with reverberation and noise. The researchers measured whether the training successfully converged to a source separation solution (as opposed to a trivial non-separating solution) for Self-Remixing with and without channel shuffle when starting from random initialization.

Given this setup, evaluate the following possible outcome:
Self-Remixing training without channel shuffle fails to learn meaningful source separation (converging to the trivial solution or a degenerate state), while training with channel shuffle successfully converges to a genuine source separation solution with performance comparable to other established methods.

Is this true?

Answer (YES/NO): YES